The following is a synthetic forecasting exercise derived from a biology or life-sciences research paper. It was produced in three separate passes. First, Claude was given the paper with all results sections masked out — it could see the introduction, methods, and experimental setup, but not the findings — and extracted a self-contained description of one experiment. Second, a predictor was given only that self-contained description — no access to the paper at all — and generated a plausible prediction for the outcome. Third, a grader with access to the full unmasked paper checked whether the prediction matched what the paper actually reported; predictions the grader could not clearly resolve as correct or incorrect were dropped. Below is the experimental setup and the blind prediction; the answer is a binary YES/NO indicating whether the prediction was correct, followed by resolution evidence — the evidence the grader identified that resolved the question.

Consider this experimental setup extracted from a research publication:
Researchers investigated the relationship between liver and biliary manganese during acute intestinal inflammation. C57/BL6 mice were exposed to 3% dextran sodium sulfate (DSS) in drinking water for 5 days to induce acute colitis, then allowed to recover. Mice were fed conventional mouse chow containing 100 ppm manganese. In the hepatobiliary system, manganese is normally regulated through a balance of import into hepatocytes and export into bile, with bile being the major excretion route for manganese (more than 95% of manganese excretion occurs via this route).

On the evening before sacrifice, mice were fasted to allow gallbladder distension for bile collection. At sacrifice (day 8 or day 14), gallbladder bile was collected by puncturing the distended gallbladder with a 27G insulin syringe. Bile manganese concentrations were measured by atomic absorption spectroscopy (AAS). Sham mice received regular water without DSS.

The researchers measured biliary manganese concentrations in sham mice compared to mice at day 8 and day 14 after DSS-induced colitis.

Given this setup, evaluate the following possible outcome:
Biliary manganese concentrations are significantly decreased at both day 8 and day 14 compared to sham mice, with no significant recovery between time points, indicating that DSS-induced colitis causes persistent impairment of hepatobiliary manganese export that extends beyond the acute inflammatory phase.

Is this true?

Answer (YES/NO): NO